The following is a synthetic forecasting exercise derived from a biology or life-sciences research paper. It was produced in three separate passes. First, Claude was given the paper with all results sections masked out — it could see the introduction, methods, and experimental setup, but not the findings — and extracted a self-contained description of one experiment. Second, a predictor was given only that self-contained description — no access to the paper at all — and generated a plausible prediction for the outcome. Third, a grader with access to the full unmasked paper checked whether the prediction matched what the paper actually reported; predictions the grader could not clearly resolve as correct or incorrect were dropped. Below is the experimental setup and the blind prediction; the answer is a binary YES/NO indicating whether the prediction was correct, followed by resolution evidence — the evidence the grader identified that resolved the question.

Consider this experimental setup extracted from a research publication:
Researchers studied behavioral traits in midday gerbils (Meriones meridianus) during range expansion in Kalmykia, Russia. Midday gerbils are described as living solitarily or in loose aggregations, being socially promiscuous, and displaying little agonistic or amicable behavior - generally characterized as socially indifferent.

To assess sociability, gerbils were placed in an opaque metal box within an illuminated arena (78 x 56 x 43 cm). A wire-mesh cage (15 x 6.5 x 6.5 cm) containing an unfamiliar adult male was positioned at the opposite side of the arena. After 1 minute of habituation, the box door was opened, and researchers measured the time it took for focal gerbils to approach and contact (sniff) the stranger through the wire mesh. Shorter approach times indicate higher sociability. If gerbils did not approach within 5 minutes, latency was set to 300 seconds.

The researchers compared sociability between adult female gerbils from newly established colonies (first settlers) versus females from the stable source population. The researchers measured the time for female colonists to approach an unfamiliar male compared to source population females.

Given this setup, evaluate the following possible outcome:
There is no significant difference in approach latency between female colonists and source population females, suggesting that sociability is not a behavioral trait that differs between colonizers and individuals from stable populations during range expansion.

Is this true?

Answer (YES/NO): YES